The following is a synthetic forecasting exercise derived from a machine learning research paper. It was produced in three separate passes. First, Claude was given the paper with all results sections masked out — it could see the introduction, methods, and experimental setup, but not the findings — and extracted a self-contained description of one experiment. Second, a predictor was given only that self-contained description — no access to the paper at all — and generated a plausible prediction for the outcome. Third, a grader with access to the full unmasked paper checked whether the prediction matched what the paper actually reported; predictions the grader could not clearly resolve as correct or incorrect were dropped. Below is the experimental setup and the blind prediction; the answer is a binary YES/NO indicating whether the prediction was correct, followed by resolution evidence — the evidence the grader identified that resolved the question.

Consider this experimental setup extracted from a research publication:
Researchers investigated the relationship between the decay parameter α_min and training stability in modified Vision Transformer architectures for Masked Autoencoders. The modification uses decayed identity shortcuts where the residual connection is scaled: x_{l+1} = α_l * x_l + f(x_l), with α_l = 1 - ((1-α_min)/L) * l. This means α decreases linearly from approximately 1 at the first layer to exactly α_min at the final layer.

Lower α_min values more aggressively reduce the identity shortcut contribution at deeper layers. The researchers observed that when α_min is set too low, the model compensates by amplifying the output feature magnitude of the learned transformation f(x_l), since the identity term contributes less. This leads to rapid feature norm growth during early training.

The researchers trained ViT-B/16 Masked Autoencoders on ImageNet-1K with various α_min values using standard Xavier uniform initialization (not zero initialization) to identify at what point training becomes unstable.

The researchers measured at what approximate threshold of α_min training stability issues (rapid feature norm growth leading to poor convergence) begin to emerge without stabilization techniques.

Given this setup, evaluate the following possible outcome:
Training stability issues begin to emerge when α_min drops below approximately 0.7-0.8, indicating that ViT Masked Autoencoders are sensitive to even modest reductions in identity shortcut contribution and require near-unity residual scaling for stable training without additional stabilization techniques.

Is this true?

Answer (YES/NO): YES